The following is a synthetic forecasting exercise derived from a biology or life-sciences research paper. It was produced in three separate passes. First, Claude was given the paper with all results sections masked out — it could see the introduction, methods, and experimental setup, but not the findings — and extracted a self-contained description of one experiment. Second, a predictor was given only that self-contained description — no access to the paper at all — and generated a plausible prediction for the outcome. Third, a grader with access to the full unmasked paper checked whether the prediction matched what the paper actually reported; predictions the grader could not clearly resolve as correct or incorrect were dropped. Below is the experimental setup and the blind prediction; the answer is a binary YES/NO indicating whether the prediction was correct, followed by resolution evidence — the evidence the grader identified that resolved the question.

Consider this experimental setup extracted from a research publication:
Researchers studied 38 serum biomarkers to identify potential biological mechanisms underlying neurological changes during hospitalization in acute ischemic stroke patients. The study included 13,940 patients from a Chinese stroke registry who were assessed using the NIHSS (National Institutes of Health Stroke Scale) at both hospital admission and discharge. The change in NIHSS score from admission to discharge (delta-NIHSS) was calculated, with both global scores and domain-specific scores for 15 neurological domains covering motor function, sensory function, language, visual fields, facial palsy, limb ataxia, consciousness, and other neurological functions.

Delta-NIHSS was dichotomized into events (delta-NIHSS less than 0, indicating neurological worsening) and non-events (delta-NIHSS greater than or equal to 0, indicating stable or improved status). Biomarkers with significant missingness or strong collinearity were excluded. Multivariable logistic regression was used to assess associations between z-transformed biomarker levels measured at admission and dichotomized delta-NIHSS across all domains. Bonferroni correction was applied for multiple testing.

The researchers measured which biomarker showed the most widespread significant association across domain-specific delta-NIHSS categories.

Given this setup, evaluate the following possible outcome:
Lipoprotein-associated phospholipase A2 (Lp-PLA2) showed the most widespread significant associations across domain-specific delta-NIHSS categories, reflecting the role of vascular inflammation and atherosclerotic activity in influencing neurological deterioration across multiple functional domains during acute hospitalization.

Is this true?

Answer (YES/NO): NO